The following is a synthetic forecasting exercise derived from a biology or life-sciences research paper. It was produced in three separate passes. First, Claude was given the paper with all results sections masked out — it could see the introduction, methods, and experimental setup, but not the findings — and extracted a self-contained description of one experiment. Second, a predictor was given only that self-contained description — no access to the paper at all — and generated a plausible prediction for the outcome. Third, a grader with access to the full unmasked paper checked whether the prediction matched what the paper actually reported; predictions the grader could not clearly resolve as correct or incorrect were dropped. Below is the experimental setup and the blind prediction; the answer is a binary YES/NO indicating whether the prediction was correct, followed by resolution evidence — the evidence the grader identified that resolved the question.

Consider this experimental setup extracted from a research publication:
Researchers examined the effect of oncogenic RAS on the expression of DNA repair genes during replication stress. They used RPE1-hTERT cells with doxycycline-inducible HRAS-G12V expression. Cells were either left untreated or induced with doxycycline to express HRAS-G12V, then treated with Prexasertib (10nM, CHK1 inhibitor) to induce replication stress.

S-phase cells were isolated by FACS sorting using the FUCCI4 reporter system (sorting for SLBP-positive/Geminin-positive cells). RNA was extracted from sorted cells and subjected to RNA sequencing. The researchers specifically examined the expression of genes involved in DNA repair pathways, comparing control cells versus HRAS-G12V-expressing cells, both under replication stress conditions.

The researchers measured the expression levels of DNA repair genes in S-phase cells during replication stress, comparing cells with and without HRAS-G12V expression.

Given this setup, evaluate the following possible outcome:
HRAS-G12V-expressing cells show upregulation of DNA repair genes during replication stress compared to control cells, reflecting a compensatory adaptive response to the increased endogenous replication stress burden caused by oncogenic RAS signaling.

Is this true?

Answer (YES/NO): NO